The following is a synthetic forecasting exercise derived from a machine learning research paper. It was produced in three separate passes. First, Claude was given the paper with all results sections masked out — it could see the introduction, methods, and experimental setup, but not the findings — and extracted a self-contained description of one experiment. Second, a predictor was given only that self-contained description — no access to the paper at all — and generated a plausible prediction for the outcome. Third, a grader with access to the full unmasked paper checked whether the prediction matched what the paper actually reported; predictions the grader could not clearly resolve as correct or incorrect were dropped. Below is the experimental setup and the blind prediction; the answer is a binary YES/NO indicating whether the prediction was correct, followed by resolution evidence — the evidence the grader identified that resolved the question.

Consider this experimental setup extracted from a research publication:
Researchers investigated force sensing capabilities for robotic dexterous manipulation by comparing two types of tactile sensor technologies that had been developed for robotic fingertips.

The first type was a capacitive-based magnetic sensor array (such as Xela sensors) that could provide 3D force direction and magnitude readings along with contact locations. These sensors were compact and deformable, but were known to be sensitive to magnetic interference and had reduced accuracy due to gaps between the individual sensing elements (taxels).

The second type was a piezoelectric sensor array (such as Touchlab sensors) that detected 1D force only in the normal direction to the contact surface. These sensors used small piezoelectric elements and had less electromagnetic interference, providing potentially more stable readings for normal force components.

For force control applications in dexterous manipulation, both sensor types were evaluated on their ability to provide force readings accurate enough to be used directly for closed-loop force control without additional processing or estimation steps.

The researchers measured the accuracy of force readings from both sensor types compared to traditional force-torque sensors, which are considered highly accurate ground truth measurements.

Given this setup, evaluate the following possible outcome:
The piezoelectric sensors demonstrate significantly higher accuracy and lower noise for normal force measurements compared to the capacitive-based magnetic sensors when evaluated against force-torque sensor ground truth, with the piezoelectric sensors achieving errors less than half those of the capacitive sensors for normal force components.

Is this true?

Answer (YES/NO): NO